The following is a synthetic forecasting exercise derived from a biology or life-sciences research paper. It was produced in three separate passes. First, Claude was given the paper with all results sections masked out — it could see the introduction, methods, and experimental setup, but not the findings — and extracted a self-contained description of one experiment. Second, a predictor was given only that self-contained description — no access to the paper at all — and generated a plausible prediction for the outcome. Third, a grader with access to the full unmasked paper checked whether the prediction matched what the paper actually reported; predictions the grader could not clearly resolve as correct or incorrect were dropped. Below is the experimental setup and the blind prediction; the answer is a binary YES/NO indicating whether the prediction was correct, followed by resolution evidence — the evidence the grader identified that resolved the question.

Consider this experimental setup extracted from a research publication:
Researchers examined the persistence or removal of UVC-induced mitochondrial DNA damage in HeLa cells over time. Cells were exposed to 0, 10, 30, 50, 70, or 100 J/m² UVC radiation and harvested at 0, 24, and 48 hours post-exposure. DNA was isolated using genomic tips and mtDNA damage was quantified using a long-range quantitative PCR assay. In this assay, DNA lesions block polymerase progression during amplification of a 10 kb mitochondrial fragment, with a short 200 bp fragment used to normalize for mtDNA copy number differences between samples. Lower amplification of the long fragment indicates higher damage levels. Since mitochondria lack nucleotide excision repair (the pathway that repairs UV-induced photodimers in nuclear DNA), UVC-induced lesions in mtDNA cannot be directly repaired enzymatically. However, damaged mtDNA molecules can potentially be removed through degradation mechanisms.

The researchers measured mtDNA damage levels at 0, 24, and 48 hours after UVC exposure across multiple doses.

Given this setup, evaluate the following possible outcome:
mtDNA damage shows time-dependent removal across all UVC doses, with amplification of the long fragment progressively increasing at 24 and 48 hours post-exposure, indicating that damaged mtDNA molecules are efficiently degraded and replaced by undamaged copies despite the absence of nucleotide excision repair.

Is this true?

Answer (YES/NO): YES